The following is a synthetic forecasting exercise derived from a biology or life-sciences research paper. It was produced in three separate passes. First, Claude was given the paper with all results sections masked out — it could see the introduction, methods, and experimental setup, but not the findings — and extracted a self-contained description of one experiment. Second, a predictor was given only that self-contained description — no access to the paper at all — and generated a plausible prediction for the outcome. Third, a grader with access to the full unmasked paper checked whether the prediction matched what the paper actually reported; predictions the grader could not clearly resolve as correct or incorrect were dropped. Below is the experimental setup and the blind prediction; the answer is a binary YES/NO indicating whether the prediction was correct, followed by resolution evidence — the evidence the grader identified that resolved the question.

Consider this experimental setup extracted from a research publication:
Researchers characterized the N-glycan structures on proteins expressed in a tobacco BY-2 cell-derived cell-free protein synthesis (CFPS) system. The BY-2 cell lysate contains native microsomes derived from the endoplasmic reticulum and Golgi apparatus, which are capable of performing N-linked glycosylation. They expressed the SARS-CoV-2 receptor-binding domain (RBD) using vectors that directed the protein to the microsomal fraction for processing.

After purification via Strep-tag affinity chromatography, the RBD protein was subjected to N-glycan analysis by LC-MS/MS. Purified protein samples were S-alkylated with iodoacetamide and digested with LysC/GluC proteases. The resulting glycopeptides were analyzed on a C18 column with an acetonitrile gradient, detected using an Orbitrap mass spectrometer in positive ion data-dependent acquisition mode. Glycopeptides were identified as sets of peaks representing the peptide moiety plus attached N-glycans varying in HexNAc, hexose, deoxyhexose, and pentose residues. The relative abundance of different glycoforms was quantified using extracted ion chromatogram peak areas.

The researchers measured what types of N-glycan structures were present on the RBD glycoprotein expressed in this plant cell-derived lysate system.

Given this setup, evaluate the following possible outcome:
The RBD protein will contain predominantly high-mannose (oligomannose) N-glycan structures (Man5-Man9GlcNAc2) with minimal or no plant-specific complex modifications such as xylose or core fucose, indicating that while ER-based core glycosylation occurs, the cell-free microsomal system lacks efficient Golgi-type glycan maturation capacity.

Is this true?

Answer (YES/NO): NO